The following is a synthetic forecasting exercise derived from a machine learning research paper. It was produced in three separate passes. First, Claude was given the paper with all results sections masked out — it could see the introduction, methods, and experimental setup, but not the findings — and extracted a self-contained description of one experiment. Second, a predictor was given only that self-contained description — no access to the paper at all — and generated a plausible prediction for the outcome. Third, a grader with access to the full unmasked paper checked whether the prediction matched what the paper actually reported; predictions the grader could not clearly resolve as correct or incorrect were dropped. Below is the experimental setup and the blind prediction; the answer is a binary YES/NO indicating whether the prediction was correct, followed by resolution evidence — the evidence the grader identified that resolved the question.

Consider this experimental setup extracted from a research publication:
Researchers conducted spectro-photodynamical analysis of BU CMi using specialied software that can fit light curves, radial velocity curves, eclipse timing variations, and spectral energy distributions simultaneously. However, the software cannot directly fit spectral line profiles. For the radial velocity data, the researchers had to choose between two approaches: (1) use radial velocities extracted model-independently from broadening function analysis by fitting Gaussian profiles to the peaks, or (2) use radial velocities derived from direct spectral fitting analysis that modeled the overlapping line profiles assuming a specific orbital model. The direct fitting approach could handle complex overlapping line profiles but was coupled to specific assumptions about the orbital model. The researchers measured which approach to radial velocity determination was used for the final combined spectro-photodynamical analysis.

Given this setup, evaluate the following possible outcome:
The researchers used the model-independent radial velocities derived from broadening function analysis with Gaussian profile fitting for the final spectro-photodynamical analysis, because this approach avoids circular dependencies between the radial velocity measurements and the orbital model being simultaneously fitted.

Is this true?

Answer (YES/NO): YES